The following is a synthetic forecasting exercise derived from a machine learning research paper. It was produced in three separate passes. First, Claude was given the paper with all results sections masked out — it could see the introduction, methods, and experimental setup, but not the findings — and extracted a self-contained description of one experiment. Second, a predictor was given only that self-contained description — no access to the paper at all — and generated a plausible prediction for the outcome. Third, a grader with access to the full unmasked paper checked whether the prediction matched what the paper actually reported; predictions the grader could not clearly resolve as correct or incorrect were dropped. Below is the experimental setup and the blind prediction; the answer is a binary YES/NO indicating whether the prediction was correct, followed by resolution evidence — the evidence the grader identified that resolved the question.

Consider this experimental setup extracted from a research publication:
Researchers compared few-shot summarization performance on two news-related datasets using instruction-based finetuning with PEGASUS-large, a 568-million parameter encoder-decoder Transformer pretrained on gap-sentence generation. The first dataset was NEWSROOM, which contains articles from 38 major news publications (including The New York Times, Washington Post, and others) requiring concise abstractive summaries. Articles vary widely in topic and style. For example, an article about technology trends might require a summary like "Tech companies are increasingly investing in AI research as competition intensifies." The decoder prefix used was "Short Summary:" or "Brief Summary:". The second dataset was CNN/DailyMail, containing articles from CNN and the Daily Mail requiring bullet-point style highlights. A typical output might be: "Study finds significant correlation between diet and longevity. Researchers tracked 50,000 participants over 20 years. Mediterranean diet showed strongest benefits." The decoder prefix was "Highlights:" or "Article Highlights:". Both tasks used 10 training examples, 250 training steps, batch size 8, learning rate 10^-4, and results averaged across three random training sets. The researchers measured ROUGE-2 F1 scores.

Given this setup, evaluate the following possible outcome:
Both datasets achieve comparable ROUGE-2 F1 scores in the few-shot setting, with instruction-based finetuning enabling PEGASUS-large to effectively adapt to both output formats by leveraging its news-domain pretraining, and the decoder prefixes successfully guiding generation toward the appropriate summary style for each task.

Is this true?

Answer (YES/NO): NO